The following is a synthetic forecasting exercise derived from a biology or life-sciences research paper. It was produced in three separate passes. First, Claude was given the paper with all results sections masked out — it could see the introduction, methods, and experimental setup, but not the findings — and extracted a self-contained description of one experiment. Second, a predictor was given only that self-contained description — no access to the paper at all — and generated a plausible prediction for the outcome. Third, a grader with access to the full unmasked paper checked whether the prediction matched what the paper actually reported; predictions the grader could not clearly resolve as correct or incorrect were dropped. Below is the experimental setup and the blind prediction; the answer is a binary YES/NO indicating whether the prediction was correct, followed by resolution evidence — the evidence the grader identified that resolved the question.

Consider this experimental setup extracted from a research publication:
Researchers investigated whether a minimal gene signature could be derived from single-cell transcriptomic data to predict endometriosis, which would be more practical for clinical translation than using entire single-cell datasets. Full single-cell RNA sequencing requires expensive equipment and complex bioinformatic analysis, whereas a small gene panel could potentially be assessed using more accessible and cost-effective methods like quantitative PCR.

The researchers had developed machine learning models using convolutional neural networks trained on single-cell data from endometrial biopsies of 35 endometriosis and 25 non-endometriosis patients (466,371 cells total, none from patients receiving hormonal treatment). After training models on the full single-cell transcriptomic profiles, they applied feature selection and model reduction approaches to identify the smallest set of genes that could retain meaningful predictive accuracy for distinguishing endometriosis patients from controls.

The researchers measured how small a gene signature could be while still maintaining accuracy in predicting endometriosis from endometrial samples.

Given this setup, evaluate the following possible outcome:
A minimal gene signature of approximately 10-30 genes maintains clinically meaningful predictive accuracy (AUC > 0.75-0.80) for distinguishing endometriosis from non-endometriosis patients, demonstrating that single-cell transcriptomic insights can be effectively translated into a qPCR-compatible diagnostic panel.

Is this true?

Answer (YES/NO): YES